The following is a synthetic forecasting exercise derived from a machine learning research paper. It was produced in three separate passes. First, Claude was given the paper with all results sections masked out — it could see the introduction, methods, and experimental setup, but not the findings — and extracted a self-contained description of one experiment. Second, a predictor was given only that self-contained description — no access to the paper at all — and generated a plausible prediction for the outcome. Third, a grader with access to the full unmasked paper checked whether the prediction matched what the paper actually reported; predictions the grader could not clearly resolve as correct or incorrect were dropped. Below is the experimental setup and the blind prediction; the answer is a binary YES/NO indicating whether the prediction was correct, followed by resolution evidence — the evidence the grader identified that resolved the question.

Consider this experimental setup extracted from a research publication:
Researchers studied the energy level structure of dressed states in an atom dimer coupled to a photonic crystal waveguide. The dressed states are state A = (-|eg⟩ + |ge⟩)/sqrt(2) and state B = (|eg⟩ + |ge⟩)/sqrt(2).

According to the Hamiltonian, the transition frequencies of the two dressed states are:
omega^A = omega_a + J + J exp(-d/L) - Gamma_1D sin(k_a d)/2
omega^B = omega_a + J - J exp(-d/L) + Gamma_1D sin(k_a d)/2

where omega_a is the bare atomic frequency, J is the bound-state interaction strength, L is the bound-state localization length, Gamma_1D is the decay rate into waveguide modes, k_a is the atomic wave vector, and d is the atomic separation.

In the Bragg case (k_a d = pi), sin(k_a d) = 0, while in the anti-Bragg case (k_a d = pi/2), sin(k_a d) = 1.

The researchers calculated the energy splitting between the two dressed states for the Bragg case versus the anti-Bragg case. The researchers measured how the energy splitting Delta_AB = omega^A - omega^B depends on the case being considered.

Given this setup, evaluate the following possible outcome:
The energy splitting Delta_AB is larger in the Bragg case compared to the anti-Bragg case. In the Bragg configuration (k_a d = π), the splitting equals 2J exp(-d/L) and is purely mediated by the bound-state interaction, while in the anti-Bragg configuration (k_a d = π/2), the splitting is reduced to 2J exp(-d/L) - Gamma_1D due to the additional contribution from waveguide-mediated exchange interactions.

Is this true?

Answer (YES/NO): YES